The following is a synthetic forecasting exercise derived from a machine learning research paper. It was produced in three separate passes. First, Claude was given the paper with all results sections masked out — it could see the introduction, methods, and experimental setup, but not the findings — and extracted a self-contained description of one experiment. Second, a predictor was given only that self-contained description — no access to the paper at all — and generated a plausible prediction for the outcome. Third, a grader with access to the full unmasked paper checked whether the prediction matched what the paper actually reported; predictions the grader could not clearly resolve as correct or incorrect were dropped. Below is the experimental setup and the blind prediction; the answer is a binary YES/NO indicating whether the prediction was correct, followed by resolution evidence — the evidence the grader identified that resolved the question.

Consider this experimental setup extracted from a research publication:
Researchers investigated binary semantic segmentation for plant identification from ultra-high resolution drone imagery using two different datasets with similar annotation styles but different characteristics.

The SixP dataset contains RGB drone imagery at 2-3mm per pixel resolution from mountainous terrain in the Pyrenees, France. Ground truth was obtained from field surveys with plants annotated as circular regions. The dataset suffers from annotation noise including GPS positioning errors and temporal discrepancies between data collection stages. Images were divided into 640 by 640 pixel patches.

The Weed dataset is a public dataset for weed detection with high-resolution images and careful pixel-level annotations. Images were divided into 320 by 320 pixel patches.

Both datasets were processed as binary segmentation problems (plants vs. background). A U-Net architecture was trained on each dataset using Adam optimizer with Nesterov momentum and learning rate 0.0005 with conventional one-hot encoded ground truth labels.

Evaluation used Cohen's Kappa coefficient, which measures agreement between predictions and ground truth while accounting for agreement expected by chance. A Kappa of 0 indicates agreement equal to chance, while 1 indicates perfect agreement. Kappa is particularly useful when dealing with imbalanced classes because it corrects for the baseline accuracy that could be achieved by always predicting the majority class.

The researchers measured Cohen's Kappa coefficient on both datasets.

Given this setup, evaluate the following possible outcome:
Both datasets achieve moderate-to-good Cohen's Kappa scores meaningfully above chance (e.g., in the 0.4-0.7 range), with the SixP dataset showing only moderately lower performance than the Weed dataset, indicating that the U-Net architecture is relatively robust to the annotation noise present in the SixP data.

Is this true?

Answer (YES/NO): NO